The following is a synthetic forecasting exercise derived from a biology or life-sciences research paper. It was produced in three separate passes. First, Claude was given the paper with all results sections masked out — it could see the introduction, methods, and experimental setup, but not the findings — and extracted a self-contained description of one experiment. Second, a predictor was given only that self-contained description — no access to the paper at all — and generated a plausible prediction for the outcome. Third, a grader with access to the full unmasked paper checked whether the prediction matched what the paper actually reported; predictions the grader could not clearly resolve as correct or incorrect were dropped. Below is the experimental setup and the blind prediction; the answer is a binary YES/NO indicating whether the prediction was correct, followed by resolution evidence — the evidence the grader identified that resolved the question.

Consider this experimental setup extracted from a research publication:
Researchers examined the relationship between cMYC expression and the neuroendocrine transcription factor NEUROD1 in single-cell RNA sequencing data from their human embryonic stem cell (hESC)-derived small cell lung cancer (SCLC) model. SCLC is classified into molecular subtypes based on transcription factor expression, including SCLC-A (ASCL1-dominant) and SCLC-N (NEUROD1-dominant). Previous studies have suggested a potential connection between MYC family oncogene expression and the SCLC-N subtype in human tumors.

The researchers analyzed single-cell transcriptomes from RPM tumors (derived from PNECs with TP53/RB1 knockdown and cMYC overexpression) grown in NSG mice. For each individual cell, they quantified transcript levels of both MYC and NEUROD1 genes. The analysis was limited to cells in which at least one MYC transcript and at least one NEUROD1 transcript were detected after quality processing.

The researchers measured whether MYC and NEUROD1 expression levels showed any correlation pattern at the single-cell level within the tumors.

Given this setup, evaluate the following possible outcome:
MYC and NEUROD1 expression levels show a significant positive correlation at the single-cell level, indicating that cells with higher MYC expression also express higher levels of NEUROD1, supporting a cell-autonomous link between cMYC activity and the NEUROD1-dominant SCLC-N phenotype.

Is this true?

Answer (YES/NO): YES